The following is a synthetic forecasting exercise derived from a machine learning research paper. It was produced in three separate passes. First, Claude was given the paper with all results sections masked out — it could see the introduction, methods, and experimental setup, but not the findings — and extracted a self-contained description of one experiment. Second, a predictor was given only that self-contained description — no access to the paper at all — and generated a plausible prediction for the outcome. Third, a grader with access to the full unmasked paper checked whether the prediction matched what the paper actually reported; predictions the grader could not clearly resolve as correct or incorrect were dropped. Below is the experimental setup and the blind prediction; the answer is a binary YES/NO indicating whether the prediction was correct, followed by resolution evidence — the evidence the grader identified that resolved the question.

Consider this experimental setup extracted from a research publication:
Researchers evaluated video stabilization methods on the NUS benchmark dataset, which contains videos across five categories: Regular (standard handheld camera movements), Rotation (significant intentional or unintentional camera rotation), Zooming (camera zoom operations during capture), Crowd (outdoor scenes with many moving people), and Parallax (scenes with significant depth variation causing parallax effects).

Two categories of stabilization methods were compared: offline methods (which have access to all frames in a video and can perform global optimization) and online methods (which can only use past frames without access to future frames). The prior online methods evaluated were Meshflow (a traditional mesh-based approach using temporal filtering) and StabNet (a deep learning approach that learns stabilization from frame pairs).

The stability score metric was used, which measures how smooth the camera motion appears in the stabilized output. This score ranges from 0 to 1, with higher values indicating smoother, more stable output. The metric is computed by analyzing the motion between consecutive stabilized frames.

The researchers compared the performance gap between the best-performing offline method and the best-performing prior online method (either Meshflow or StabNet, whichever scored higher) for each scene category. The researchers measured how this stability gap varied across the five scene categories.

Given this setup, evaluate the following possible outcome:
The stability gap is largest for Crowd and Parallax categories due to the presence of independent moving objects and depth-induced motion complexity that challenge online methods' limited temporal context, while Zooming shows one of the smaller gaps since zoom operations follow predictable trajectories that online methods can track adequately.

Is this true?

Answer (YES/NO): NO